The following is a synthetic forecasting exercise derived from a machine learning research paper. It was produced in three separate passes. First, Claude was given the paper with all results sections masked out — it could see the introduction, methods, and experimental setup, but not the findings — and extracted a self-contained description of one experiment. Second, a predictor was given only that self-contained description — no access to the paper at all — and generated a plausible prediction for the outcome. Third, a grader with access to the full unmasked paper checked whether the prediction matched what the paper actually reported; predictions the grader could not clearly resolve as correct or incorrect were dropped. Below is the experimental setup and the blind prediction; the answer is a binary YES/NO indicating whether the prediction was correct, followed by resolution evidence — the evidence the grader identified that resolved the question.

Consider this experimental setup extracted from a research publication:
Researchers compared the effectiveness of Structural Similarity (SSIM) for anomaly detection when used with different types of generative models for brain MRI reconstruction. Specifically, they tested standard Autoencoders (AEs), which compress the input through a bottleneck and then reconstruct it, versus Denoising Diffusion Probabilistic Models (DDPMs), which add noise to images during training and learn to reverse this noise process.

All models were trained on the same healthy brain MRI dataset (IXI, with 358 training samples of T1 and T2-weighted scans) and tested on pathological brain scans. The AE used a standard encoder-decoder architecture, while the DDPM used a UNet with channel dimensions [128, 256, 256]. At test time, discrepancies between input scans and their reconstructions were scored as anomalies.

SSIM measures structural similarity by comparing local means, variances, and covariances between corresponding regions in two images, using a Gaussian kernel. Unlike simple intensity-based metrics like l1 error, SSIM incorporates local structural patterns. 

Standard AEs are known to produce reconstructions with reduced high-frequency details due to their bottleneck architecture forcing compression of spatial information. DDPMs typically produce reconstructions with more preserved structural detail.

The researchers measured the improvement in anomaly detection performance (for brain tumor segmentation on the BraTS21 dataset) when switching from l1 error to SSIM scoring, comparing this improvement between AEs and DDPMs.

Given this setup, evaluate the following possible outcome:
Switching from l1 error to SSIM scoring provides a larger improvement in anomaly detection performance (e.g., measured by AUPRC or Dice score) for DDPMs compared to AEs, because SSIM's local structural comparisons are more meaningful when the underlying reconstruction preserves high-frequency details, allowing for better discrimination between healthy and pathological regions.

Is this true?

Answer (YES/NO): YES